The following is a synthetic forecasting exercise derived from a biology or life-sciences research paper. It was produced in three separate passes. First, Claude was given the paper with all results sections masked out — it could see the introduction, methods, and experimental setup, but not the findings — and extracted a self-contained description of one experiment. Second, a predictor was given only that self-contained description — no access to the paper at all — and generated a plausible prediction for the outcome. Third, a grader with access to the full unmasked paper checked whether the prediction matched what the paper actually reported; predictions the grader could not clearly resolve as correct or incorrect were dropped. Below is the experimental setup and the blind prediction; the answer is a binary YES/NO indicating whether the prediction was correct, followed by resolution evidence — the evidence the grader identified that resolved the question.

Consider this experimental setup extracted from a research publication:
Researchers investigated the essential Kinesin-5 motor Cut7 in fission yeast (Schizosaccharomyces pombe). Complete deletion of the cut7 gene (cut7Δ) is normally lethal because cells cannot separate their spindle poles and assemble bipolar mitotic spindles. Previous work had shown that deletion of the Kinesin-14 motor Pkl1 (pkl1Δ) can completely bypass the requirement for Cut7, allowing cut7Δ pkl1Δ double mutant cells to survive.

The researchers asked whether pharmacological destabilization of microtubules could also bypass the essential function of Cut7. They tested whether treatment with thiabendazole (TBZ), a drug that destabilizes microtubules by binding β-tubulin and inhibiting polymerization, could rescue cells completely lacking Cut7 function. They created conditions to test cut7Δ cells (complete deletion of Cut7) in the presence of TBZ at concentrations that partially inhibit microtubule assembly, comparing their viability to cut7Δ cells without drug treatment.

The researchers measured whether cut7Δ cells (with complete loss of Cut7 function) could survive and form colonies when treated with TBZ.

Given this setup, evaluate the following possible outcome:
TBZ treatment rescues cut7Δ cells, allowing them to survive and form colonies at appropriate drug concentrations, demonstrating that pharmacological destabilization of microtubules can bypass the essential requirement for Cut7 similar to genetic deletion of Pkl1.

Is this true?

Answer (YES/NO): YES